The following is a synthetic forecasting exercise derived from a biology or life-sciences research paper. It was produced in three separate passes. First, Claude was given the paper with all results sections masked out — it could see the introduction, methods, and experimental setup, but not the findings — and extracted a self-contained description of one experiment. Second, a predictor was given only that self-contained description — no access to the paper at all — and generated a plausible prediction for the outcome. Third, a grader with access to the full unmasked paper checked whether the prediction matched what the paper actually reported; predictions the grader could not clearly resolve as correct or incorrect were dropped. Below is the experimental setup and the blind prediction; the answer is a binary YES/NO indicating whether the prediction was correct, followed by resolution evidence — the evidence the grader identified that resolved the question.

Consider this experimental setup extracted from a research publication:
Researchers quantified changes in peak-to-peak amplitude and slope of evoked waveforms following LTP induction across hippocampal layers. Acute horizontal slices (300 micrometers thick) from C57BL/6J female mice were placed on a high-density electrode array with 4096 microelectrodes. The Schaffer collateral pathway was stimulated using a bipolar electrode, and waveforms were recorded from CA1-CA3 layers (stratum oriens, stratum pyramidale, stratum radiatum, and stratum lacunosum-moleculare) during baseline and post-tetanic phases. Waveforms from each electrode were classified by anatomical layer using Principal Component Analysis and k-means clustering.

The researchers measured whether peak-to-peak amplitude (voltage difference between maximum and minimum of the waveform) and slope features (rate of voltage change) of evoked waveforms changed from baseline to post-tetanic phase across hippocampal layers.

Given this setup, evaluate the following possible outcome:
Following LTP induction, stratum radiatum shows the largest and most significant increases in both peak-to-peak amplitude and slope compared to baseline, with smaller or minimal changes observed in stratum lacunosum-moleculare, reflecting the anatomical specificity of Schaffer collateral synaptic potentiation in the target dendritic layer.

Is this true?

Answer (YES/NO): NO